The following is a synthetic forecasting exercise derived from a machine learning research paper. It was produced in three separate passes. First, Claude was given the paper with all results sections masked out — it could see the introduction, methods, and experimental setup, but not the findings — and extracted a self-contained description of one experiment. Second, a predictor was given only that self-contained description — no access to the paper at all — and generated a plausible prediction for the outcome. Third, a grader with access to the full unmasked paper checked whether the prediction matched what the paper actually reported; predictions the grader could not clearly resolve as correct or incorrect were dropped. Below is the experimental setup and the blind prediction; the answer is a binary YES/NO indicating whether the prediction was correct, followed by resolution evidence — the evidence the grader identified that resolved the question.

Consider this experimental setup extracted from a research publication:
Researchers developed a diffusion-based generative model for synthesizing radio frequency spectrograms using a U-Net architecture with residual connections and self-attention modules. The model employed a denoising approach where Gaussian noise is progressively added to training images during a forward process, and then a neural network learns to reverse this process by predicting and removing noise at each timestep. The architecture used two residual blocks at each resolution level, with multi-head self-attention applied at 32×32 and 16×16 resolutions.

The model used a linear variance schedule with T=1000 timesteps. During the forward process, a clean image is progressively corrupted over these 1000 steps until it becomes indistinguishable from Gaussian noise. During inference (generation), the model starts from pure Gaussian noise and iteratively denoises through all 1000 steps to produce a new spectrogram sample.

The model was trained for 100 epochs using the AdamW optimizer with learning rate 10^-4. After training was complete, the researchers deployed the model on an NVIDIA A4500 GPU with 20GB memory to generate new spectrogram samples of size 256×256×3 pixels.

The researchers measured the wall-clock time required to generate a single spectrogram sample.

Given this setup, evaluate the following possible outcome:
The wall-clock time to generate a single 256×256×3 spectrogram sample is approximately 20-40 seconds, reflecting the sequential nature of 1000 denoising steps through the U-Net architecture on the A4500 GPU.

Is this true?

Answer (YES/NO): YES